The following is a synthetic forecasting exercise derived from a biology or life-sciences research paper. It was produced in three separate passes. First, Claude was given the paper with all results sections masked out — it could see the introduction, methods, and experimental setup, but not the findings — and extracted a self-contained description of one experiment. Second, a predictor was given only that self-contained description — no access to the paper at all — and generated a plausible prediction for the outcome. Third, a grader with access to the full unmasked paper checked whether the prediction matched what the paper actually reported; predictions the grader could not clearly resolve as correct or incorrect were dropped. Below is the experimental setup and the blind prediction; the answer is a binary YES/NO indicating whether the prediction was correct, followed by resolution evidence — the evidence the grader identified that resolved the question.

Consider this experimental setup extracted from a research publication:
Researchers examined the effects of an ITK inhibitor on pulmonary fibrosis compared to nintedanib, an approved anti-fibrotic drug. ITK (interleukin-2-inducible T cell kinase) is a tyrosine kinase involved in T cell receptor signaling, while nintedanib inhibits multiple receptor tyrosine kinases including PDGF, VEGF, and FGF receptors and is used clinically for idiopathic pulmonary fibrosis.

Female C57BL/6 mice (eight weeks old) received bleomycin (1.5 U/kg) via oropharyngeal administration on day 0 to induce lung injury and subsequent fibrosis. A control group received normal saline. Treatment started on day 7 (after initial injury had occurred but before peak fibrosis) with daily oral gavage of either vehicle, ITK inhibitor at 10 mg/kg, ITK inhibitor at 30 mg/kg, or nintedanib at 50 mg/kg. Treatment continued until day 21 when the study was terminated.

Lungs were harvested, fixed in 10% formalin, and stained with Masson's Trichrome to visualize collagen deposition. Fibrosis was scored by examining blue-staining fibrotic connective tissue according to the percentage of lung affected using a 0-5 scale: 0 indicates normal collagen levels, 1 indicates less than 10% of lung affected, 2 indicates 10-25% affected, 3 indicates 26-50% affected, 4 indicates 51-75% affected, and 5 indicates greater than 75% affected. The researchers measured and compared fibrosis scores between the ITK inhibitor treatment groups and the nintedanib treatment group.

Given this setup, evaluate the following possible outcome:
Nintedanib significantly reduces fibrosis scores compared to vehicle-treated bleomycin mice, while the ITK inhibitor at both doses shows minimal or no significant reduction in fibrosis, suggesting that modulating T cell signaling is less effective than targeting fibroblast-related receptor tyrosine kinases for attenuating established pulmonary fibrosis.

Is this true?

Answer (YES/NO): NO